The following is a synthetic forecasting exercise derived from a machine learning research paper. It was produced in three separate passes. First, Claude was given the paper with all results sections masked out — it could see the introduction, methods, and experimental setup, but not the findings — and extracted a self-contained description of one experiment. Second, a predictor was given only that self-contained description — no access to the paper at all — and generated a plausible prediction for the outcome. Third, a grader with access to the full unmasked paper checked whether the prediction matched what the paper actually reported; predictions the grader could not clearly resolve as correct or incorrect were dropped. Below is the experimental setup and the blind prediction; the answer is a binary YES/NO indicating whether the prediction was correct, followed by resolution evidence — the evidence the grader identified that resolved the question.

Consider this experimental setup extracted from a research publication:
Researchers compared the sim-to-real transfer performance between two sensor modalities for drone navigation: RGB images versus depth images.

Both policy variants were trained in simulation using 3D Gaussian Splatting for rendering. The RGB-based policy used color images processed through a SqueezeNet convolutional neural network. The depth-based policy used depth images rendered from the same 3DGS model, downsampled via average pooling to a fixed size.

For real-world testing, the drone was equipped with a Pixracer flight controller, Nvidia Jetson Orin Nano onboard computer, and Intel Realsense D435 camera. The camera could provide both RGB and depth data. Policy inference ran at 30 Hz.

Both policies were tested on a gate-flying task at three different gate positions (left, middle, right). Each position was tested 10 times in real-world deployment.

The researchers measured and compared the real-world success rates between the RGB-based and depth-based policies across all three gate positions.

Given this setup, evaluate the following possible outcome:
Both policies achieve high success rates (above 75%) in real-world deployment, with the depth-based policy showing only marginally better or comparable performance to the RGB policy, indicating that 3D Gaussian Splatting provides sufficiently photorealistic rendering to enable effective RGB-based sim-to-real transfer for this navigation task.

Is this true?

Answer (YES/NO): NO